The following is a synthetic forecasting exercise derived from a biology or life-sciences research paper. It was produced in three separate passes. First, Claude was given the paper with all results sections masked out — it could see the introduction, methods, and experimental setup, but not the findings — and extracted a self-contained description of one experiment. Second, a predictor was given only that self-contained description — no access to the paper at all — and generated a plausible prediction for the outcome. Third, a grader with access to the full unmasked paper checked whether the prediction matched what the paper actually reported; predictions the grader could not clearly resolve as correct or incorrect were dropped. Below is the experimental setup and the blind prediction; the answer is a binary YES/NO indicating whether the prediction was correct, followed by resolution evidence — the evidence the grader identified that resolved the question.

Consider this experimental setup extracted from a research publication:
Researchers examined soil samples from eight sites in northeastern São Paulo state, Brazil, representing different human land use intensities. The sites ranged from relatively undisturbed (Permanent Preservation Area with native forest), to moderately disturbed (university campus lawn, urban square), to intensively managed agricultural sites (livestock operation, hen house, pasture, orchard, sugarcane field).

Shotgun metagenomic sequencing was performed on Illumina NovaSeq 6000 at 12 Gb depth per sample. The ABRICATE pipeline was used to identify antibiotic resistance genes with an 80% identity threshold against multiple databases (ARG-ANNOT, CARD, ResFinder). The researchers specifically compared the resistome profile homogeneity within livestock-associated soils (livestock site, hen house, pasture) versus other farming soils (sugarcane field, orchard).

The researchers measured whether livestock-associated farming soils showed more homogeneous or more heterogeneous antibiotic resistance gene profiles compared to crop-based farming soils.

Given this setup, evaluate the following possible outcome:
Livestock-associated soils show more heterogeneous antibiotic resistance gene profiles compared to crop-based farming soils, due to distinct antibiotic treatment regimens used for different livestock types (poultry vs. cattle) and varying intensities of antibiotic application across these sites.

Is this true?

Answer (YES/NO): NO